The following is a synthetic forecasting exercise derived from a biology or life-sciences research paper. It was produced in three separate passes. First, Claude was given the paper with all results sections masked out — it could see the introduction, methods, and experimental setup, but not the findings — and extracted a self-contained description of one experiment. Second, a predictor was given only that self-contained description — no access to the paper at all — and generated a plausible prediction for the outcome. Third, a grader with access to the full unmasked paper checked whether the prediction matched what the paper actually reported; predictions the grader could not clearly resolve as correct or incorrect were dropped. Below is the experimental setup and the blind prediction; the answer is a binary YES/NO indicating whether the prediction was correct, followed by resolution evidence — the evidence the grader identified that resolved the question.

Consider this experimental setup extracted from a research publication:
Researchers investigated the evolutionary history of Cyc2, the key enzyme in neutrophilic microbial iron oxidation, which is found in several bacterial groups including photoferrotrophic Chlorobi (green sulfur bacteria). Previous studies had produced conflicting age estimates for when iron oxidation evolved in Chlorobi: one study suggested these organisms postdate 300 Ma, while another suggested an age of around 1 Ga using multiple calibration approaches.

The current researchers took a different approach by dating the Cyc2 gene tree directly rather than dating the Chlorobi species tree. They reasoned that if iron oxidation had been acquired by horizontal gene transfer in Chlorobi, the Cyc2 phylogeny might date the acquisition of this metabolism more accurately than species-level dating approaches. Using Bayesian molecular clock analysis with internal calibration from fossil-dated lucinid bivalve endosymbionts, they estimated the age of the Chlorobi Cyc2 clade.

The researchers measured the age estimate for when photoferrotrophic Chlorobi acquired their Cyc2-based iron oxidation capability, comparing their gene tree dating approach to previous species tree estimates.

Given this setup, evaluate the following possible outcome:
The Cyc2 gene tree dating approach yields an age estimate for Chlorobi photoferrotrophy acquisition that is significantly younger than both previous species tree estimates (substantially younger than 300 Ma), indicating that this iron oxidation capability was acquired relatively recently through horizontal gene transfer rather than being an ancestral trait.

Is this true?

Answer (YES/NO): NO